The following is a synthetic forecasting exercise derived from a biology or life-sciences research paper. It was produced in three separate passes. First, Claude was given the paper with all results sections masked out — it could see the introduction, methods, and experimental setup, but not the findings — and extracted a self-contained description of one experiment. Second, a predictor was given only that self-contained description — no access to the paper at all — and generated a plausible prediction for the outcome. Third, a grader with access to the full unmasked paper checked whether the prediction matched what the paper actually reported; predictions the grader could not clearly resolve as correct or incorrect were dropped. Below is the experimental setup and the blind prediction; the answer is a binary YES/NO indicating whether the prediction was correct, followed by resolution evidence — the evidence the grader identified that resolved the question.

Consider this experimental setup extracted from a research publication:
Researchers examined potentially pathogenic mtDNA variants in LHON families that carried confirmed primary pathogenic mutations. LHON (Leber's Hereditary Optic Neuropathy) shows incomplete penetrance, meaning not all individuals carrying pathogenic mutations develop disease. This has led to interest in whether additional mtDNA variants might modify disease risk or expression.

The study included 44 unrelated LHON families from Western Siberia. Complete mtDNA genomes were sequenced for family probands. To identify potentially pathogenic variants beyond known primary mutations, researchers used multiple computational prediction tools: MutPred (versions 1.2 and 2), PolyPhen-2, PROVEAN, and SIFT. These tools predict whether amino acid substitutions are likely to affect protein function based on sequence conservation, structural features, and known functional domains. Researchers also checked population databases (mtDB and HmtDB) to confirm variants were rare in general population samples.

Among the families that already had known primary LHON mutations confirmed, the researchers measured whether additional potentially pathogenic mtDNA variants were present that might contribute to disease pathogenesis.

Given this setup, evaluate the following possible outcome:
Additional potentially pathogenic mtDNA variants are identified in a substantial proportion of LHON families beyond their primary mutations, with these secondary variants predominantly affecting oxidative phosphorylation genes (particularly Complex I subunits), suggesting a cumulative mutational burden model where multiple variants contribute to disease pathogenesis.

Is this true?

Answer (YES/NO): NO